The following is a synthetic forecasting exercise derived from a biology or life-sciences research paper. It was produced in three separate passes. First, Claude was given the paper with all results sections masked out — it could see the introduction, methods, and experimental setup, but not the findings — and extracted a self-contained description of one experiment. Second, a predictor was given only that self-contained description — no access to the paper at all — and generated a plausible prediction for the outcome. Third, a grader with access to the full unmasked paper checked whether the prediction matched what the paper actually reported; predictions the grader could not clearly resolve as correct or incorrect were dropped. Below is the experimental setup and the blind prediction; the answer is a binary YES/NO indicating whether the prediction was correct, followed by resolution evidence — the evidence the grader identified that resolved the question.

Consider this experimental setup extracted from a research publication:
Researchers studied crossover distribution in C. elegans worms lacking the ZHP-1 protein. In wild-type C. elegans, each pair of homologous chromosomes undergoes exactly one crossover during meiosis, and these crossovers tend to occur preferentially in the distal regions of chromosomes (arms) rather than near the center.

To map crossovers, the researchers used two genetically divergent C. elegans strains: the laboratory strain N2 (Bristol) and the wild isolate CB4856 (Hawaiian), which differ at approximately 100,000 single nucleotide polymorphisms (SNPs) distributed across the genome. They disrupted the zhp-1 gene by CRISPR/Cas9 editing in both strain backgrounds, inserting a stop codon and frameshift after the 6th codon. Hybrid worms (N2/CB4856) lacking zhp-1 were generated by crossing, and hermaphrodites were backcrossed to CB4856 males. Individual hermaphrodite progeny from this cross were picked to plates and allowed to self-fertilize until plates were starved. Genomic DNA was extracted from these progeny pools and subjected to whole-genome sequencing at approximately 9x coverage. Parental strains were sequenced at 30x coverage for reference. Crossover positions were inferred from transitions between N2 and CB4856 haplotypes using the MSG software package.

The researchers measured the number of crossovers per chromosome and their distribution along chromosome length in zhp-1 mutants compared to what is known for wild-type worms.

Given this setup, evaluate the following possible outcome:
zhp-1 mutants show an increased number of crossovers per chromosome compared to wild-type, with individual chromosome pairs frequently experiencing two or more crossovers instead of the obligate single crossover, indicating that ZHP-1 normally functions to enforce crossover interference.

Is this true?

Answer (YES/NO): NO